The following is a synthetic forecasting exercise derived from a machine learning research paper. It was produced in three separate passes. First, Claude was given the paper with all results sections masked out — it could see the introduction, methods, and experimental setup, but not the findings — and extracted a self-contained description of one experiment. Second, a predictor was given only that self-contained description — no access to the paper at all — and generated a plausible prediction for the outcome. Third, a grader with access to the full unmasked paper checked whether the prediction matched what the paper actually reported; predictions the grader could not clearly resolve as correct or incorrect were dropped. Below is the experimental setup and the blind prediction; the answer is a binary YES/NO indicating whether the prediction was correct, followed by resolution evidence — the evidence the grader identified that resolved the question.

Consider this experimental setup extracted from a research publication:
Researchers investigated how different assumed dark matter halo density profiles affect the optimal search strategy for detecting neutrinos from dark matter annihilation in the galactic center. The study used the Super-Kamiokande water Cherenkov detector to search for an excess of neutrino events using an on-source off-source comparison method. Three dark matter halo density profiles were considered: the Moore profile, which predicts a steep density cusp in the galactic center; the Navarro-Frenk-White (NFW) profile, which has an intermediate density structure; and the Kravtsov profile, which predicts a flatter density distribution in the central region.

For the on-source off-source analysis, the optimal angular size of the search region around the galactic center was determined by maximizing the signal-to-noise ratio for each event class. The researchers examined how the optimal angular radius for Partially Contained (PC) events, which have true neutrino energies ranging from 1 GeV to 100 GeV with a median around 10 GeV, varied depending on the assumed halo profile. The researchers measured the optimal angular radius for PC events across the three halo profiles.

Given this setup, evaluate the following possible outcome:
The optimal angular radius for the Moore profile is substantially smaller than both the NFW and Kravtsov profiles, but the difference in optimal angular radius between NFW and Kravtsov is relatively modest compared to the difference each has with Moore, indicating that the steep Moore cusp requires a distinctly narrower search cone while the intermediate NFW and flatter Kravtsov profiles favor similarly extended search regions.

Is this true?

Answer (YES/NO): NO